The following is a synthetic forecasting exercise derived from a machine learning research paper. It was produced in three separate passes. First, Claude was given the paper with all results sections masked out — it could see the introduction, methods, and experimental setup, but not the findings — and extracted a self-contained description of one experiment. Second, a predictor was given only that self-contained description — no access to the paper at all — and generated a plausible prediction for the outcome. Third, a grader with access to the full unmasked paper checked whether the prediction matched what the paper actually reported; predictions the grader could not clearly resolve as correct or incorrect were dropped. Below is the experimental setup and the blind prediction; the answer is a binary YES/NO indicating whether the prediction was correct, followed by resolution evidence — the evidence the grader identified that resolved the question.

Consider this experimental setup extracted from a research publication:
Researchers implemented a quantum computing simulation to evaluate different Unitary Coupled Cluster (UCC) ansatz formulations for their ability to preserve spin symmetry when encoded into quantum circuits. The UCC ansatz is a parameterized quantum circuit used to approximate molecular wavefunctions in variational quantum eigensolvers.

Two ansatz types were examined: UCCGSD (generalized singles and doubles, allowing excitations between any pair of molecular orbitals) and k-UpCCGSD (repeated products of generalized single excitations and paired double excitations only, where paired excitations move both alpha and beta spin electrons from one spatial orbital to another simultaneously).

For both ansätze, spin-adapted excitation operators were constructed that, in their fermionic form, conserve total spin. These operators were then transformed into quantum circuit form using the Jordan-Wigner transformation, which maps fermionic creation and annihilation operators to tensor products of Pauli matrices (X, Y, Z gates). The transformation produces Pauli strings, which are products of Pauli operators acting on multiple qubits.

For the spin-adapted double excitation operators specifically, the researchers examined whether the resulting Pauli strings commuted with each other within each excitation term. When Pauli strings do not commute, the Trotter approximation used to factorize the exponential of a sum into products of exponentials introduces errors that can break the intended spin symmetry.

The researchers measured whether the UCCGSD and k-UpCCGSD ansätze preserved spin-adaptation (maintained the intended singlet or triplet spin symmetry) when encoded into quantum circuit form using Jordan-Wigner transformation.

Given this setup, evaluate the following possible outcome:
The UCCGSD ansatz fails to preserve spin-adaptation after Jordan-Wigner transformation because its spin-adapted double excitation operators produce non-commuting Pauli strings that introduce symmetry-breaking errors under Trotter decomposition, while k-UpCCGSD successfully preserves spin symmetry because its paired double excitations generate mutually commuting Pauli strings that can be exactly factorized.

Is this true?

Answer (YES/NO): YES